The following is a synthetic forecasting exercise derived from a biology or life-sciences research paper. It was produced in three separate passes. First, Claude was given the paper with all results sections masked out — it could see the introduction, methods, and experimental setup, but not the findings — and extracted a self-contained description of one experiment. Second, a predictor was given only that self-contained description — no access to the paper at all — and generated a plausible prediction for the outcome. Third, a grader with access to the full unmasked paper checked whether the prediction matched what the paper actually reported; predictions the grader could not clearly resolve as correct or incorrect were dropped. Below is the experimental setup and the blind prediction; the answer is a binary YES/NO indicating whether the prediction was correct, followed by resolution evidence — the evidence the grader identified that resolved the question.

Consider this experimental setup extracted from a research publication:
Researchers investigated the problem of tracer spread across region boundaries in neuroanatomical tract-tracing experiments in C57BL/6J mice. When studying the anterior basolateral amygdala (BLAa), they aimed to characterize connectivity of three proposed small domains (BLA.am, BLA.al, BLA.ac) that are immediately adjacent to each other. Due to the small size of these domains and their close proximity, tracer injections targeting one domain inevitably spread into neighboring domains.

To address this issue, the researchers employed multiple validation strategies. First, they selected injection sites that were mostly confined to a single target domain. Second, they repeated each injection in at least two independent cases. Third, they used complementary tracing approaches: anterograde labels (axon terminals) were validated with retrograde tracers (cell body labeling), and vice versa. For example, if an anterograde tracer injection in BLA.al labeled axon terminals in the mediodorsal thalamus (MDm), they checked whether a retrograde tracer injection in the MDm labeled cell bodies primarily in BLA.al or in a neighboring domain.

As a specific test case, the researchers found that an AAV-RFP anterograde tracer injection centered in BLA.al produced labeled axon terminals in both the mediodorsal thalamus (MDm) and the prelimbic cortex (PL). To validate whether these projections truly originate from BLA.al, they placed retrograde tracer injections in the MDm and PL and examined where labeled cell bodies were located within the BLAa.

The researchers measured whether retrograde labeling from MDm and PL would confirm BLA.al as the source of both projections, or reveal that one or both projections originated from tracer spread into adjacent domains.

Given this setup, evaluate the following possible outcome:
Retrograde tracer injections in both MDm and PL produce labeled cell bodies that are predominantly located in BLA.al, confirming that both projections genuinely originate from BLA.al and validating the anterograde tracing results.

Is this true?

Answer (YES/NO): NO